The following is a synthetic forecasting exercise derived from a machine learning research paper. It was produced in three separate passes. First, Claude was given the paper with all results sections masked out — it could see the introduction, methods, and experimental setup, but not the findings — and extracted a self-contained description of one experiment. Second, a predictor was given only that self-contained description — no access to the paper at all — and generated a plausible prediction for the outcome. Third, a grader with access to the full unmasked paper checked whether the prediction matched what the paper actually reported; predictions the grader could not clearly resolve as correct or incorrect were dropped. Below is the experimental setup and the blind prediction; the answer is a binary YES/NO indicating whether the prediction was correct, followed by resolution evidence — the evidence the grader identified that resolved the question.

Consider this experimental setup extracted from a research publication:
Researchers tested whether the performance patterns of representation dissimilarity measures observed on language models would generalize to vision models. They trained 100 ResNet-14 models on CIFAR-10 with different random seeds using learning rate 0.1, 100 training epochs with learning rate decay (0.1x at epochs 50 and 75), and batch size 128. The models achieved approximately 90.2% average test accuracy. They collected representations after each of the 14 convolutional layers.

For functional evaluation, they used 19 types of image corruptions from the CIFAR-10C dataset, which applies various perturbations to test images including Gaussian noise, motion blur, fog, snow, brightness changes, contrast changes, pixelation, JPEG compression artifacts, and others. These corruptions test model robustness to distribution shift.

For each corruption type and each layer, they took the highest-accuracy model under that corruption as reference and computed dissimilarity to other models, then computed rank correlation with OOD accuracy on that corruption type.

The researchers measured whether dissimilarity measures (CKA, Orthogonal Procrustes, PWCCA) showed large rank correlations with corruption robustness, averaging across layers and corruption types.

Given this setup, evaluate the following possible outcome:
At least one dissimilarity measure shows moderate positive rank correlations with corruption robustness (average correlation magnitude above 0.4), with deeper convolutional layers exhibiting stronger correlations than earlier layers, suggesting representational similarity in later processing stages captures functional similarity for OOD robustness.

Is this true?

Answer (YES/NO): NO